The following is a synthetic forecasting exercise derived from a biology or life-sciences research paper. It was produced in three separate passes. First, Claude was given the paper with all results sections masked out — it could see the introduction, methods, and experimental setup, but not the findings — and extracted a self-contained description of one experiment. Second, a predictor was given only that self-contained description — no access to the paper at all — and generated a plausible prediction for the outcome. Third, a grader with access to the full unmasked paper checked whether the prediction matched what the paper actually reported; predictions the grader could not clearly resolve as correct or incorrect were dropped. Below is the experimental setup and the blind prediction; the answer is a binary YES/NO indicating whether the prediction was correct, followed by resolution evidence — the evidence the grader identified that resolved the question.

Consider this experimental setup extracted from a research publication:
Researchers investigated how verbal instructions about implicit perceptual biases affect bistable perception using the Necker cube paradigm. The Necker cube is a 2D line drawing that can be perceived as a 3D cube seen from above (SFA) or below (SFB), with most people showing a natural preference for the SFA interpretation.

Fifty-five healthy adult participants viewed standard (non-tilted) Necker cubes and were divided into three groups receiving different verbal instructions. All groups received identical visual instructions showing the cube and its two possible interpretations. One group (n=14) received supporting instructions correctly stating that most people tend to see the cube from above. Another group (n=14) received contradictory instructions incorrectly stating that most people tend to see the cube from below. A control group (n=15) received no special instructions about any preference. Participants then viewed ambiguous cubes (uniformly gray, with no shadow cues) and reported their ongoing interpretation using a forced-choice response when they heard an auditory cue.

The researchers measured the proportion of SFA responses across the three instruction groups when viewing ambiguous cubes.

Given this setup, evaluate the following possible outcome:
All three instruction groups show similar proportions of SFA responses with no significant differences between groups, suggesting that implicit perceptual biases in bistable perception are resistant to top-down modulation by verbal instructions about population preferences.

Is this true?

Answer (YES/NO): NO